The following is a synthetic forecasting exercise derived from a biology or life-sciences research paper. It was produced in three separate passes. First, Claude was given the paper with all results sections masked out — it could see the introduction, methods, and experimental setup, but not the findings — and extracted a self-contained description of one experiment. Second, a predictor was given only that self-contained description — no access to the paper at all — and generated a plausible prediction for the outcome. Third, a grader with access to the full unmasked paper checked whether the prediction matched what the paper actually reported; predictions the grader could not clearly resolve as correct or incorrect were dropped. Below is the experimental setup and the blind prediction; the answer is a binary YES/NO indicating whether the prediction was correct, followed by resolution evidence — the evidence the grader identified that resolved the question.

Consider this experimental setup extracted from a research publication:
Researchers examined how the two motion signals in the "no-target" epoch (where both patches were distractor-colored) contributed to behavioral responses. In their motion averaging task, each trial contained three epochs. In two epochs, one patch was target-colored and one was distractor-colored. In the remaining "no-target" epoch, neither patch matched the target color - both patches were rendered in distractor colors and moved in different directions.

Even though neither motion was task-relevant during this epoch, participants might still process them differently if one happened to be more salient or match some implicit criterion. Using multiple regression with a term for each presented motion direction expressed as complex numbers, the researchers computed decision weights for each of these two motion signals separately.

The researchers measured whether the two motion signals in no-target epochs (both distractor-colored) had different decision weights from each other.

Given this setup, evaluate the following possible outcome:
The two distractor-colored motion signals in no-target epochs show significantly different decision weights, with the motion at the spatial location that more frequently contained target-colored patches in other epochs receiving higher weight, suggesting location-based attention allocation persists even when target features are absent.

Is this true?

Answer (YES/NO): NO